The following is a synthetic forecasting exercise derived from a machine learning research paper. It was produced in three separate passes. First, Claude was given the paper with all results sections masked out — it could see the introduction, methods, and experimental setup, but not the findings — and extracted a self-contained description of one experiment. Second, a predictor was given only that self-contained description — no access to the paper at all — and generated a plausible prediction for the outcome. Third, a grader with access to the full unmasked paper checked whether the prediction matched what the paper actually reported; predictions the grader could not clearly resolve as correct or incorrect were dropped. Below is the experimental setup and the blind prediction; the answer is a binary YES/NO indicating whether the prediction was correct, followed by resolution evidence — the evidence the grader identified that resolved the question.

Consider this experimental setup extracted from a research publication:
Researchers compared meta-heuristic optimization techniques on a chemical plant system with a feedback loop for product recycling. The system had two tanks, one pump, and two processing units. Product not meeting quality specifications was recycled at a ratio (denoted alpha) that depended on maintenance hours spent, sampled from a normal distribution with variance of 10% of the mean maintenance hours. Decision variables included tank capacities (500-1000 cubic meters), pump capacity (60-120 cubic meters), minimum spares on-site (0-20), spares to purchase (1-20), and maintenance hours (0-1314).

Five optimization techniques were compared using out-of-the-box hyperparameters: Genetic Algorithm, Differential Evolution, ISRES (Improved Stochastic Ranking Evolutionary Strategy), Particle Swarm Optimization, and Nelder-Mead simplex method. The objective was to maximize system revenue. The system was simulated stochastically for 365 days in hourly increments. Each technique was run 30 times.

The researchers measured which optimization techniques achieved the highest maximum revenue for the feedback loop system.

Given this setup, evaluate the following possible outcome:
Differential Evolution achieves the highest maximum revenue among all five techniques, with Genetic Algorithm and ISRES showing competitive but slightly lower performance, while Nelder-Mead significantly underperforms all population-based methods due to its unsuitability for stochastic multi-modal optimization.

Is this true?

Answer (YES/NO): NO